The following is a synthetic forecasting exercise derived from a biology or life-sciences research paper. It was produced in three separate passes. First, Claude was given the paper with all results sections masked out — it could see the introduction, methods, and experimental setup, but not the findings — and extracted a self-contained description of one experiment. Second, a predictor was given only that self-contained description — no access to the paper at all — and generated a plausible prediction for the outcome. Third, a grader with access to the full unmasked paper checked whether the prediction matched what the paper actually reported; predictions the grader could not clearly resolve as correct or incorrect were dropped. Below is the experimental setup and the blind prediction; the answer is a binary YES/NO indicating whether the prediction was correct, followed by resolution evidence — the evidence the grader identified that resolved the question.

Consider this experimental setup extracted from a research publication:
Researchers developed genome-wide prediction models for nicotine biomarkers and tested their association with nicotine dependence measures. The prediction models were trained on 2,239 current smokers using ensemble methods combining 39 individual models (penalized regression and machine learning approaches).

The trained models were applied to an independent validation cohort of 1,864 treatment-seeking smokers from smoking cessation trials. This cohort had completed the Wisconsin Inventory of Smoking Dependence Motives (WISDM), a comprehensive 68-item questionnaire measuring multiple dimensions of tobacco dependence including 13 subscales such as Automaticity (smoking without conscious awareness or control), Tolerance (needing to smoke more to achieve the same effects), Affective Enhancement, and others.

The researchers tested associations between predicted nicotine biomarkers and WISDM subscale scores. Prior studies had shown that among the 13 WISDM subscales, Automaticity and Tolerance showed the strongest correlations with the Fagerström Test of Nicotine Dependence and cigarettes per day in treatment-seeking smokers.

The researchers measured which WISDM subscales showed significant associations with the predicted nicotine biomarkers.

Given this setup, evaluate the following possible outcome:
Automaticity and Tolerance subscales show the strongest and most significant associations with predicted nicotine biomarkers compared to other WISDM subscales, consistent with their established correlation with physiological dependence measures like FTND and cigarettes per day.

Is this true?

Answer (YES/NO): YES